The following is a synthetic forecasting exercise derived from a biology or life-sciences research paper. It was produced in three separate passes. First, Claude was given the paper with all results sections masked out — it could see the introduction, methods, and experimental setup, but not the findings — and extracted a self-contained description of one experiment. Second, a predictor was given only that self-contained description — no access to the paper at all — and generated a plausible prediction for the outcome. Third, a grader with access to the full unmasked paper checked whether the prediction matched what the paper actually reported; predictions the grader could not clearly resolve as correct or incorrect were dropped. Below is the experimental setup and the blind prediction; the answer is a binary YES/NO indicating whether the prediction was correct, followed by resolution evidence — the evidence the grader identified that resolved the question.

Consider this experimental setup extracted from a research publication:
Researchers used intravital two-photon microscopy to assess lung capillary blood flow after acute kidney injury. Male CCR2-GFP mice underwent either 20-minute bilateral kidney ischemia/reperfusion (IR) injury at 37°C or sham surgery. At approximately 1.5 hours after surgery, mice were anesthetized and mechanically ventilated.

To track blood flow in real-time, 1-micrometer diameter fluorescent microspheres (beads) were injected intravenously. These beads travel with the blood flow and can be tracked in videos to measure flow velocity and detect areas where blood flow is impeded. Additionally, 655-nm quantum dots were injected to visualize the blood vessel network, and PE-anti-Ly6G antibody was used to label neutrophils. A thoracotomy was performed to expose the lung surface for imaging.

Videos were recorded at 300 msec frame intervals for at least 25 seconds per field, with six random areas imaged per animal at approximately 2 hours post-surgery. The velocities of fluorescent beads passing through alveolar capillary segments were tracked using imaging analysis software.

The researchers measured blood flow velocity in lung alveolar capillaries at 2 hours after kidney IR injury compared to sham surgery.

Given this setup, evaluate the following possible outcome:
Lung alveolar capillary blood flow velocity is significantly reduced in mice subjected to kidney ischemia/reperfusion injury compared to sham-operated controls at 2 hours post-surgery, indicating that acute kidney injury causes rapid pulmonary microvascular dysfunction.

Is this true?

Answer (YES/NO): YES